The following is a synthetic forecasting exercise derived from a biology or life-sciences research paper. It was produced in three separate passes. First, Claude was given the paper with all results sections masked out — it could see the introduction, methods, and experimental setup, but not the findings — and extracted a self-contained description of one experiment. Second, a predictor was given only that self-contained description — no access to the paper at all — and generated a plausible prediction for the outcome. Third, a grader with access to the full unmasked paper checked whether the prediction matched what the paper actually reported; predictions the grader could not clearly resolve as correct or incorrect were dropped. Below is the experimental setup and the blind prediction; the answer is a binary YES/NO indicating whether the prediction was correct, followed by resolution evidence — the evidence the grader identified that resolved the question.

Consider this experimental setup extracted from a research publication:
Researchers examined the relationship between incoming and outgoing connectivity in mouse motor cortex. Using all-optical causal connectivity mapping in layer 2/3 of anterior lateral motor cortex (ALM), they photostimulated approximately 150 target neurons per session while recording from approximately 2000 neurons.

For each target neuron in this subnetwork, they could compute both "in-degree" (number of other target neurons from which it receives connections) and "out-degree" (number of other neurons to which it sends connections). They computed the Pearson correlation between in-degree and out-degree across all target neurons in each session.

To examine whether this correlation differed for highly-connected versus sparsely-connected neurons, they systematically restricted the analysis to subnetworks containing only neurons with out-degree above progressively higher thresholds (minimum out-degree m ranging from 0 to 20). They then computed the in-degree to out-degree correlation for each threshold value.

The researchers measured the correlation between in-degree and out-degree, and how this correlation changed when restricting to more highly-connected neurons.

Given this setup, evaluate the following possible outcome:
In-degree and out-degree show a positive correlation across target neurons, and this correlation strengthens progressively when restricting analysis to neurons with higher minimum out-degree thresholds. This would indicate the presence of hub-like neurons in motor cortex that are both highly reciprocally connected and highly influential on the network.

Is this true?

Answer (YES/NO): YES